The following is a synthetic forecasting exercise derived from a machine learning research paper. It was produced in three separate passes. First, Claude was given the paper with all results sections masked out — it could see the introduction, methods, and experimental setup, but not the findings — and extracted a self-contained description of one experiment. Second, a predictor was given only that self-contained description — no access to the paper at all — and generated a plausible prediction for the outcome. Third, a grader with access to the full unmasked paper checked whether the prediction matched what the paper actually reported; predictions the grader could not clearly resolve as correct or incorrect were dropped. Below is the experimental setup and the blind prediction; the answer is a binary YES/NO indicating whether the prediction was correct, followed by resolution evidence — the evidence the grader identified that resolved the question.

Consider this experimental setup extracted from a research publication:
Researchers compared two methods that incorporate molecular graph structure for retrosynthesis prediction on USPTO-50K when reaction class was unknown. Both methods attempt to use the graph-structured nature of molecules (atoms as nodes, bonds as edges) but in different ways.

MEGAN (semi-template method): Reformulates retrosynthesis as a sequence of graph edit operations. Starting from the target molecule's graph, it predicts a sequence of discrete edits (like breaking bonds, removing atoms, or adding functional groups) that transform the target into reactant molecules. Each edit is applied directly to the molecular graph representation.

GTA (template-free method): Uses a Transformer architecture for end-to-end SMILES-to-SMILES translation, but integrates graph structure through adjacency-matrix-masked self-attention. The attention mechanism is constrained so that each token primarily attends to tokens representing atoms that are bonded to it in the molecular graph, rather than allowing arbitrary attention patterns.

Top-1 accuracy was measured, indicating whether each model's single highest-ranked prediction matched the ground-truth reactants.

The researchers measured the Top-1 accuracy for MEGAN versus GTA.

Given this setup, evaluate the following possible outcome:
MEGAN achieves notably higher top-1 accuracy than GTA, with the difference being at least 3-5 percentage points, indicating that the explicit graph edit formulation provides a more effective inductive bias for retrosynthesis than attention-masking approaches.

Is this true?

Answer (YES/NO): NO